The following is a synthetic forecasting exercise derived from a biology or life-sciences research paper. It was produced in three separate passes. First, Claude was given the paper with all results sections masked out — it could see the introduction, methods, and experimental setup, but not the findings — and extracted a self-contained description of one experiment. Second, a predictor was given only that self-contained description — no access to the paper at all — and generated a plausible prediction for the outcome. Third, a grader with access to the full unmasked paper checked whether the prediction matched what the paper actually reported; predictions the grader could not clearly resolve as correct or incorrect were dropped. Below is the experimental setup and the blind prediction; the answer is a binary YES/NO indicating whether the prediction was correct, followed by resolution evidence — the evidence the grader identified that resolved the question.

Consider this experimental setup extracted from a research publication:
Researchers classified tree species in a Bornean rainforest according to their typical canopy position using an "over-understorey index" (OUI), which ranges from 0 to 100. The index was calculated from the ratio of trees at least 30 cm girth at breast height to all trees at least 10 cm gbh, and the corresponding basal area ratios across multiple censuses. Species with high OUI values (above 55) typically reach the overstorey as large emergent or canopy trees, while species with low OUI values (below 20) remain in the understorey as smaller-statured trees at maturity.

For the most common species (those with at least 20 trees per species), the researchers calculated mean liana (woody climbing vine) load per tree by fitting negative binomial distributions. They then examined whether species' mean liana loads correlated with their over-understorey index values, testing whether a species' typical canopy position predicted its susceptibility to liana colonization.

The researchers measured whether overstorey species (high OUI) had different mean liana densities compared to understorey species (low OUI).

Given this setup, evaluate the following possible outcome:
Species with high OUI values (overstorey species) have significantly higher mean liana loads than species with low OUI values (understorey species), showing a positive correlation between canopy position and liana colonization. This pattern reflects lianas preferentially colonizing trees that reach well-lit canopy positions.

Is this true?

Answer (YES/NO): NO